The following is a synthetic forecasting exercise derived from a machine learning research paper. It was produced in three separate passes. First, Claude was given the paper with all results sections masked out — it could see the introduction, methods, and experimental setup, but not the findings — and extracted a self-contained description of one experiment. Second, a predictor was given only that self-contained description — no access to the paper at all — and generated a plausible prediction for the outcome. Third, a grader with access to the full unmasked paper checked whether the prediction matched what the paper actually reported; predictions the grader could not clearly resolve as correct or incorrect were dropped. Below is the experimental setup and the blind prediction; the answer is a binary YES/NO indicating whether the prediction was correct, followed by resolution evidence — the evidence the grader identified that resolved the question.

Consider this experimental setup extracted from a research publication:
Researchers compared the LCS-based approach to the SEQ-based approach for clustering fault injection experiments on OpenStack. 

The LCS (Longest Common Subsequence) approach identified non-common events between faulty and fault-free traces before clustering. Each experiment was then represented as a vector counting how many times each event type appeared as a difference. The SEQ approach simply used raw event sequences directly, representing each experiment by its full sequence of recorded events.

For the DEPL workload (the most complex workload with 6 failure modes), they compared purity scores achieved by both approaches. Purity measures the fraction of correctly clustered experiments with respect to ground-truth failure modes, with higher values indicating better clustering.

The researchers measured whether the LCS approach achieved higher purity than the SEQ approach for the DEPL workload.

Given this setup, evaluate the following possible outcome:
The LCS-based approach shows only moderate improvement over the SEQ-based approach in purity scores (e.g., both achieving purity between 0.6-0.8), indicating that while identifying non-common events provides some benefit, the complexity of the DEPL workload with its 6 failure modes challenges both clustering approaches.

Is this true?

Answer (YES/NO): NO